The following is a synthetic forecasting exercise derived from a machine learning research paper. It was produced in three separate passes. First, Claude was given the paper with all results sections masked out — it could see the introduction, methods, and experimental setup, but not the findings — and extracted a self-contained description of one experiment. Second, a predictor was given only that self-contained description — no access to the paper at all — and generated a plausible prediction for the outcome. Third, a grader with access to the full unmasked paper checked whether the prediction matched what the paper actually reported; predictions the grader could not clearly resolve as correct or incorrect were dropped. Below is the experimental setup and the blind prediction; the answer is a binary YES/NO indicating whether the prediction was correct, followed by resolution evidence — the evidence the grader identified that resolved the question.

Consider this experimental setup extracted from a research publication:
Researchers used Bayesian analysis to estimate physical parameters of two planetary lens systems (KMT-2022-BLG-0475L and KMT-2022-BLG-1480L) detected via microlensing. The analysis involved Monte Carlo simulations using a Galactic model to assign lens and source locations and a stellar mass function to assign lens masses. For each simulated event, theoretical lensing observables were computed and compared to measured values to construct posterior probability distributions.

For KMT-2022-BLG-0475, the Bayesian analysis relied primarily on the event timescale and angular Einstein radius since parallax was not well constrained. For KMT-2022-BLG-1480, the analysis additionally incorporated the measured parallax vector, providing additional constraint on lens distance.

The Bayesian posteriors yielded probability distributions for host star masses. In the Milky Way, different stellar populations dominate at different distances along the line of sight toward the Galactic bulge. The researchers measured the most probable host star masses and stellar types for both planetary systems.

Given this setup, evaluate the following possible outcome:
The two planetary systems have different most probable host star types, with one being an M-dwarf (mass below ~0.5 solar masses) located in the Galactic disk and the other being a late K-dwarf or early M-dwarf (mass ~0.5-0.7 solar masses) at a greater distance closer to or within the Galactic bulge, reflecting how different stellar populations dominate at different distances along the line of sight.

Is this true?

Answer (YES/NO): NO